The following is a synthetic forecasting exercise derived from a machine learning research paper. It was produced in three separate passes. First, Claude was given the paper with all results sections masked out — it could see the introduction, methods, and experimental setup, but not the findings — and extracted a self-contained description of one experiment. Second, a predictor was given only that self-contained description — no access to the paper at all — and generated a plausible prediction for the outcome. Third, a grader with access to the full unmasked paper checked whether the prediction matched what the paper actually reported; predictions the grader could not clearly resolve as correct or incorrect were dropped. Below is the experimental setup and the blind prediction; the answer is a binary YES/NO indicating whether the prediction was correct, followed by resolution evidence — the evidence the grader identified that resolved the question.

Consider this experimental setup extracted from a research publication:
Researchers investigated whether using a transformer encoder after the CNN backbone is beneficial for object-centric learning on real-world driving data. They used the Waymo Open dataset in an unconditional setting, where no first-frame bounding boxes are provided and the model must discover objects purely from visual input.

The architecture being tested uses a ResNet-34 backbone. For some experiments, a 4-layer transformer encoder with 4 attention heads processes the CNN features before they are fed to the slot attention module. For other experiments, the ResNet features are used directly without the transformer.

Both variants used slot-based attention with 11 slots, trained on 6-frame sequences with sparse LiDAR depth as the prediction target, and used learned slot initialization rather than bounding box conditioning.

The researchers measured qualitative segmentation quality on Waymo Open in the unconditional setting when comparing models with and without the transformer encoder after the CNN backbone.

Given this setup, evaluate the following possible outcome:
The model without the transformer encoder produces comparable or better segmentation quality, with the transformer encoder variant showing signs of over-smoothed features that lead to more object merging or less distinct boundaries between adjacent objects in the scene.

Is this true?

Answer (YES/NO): NO